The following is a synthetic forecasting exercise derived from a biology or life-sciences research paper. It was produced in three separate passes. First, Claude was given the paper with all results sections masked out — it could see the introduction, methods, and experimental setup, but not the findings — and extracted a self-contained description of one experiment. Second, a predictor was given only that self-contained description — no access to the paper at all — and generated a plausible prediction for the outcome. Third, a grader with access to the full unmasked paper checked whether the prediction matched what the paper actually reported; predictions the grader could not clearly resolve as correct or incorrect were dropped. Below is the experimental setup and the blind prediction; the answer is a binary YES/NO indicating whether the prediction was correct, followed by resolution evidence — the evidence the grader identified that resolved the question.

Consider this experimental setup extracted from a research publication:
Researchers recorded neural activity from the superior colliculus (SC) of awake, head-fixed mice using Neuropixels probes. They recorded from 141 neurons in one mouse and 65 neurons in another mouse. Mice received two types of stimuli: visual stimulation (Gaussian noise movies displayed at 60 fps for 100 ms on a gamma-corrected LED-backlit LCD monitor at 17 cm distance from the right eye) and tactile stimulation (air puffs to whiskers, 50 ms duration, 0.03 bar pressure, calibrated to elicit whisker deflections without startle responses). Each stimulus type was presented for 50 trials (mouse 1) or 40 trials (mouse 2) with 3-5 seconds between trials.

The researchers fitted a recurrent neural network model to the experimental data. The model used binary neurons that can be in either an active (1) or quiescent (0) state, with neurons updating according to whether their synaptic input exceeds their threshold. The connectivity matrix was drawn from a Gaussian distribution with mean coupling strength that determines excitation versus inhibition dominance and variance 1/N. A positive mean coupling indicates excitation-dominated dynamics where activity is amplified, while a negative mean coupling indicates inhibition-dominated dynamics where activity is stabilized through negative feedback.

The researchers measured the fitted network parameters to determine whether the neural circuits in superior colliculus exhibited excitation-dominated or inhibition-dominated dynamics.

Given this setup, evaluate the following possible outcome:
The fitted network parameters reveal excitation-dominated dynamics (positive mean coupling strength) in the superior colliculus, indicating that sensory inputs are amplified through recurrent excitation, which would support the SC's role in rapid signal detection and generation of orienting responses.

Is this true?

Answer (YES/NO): NO